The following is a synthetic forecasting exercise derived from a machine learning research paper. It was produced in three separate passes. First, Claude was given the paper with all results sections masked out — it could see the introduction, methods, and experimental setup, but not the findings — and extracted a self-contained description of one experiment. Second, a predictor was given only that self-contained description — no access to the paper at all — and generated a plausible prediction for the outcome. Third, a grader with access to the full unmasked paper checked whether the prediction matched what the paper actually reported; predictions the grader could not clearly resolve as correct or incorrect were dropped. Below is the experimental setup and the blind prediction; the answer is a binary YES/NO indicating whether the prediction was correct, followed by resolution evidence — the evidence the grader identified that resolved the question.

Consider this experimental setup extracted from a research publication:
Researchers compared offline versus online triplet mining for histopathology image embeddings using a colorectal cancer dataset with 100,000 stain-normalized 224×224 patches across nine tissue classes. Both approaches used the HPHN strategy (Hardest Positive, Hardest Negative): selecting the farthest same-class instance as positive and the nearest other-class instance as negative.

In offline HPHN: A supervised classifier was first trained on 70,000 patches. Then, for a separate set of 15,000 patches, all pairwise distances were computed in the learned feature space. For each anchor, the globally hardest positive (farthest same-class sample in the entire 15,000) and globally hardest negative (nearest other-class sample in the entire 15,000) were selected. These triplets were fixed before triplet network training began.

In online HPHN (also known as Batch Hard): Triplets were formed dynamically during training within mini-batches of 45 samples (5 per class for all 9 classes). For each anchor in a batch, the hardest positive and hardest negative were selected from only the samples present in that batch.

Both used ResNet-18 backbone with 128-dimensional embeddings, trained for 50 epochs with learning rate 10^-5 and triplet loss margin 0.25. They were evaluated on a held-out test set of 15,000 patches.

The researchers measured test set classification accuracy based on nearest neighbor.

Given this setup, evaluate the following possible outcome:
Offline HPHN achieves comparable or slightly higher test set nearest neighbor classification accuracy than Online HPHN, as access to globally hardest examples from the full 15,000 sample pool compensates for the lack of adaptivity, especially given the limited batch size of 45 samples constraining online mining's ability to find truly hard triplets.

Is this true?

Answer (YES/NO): NO